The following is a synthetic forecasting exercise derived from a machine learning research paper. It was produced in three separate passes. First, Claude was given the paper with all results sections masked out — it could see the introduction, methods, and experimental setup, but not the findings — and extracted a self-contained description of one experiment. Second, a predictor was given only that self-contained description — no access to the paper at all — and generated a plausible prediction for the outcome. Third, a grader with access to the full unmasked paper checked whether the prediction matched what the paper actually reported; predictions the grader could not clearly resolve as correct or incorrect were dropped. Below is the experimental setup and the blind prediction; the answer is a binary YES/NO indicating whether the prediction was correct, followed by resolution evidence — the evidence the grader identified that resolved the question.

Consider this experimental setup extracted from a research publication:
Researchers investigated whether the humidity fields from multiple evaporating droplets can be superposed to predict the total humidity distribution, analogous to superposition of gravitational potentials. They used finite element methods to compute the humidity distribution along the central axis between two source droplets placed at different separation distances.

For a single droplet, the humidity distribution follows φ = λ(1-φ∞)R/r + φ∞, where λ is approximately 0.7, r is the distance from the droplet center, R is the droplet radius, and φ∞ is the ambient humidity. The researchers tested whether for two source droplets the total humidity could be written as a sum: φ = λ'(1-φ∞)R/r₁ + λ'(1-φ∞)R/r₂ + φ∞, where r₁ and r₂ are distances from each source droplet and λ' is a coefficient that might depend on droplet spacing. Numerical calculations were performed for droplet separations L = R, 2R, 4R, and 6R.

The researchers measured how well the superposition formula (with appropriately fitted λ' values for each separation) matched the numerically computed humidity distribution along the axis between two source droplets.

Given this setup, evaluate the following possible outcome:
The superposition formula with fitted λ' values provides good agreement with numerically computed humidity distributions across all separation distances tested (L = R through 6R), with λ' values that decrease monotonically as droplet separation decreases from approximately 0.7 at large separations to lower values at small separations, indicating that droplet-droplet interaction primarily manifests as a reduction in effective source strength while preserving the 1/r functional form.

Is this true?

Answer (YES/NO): NO